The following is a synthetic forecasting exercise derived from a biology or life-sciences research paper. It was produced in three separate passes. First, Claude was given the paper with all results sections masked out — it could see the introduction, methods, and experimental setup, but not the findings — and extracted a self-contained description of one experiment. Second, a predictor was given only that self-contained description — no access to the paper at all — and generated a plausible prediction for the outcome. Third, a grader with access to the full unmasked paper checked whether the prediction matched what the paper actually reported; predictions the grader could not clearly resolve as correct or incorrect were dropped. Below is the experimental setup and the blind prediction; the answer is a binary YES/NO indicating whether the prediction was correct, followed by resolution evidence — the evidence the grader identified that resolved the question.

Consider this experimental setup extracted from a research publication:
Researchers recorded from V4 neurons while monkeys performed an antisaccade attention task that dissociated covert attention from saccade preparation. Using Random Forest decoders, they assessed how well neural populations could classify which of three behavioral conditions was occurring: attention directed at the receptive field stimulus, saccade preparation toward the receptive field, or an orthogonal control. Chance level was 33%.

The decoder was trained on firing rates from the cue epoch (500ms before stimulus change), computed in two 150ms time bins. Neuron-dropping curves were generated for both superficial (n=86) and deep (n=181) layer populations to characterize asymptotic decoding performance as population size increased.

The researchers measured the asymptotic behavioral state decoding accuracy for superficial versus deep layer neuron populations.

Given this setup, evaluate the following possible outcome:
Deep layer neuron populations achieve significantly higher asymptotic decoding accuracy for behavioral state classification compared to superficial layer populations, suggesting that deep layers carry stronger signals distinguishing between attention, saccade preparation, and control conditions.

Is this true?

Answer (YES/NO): YES